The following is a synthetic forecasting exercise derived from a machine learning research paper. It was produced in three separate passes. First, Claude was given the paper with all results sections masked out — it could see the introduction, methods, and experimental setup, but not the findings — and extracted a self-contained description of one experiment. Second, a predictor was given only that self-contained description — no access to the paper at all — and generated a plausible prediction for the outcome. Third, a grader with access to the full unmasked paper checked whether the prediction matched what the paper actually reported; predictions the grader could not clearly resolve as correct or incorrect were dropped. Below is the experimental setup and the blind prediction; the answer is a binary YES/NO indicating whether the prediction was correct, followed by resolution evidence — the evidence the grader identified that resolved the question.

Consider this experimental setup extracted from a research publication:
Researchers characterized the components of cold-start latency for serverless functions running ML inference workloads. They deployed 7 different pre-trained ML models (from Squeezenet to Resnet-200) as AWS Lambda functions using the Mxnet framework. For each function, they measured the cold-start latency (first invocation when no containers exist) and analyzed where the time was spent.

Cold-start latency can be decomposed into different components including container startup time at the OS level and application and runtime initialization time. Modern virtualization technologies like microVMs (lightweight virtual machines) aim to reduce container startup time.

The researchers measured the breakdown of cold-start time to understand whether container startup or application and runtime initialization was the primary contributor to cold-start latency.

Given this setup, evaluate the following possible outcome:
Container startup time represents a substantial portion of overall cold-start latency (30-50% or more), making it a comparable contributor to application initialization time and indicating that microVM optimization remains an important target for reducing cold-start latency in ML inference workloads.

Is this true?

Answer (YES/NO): NO